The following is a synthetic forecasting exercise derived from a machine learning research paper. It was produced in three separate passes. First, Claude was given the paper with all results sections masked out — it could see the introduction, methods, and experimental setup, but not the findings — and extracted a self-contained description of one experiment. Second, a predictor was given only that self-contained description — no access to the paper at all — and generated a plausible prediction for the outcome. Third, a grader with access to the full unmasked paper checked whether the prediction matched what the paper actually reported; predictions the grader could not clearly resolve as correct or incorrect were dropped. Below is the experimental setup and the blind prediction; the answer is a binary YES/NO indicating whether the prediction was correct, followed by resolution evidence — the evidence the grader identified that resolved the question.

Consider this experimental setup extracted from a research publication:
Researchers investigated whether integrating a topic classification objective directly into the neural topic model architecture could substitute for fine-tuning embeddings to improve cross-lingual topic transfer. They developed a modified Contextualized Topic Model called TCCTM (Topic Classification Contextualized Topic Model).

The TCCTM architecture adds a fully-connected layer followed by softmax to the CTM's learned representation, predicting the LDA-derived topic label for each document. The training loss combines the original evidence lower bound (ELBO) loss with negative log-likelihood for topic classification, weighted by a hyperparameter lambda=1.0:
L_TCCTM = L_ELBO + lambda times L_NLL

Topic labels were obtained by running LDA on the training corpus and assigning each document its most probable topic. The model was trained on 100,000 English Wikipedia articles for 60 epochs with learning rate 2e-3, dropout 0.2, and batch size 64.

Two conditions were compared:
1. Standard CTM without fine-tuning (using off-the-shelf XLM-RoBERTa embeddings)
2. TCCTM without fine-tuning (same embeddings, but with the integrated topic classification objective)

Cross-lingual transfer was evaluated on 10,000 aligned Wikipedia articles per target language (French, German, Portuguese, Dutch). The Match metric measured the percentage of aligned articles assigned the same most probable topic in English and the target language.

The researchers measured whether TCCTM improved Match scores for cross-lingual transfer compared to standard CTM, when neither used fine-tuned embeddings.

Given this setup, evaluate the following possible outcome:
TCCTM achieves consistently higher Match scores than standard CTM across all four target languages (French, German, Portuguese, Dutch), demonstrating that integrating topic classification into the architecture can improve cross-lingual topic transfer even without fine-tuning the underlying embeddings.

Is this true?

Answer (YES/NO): NO